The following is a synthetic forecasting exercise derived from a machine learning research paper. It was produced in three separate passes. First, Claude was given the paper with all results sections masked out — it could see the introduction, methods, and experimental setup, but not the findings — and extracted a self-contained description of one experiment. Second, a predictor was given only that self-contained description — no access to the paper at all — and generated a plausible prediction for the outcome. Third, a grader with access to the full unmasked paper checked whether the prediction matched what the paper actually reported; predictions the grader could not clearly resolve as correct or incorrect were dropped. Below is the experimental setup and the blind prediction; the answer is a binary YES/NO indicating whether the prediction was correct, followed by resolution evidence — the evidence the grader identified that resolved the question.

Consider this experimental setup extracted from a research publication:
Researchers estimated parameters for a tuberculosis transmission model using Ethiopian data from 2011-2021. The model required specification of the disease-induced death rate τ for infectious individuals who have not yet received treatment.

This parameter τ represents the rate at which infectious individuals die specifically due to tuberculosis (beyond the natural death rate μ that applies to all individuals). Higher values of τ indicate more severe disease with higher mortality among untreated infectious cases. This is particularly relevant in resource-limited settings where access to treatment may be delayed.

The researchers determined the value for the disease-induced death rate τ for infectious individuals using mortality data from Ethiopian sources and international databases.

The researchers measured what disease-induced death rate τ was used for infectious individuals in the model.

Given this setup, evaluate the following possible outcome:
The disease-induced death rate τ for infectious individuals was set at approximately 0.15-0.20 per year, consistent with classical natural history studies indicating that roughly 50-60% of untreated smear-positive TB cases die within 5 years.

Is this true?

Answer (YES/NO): NO